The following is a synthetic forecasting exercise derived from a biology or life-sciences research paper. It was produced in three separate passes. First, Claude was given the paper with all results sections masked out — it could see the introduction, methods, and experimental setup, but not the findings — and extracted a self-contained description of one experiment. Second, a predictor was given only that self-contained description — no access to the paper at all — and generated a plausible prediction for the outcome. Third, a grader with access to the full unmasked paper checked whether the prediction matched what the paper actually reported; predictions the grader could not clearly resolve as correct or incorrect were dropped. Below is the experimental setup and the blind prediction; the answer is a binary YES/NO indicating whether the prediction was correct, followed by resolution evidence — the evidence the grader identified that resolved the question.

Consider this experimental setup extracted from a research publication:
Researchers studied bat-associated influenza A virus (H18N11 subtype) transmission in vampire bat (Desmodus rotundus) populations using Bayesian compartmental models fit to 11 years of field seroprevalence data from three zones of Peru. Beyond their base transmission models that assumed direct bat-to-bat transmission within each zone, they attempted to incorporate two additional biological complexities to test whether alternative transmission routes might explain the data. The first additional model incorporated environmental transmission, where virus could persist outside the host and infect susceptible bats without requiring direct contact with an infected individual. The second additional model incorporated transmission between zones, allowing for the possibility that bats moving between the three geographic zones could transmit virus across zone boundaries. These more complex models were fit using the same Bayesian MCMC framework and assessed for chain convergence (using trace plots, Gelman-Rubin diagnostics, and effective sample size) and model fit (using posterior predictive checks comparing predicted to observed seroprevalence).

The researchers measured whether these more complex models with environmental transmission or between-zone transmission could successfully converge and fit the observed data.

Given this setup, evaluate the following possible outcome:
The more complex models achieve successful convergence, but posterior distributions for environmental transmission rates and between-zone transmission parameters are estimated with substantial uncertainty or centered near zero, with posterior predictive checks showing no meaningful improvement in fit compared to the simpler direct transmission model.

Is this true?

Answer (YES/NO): NO